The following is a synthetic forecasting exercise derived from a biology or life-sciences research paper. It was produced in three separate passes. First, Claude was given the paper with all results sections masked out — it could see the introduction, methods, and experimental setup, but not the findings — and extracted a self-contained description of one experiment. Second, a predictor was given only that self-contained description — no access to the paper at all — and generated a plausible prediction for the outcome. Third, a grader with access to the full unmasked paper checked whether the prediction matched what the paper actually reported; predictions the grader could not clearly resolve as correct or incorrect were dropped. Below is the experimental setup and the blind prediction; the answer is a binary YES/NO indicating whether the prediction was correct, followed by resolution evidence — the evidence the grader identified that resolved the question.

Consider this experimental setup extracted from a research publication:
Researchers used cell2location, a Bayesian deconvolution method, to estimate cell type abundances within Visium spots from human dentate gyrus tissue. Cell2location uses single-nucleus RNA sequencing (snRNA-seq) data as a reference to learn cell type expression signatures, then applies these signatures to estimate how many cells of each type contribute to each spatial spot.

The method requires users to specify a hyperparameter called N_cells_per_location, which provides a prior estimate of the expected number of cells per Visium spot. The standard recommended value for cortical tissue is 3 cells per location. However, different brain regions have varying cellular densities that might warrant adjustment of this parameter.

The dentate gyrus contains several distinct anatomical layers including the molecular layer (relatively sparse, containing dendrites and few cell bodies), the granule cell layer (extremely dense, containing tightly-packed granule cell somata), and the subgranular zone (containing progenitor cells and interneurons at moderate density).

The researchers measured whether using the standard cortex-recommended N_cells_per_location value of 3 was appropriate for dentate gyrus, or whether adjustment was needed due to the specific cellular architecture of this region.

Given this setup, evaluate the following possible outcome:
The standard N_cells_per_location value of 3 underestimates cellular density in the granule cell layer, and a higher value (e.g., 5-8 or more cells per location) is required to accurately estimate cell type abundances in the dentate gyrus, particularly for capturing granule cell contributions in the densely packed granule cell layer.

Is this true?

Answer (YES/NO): YES